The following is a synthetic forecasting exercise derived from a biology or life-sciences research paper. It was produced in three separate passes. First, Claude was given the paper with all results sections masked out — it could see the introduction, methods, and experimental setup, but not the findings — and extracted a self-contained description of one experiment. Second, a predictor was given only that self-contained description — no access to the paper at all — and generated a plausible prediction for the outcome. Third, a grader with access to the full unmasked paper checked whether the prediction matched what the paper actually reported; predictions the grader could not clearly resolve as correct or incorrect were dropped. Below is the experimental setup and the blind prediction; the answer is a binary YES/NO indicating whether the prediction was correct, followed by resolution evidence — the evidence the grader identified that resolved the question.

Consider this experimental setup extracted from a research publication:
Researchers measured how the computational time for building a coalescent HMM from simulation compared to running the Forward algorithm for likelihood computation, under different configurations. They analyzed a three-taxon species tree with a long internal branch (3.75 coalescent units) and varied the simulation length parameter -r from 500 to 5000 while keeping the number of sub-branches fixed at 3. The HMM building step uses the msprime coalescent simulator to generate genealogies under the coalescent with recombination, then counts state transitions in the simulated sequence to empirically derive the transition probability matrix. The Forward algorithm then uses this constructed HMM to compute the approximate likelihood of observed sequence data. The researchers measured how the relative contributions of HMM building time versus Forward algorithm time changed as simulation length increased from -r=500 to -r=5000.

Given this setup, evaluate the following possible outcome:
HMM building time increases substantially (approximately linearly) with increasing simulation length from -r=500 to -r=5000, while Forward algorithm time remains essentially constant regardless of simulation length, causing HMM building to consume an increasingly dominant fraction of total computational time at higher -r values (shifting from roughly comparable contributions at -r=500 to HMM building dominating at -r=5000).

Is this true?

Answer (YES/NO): NO